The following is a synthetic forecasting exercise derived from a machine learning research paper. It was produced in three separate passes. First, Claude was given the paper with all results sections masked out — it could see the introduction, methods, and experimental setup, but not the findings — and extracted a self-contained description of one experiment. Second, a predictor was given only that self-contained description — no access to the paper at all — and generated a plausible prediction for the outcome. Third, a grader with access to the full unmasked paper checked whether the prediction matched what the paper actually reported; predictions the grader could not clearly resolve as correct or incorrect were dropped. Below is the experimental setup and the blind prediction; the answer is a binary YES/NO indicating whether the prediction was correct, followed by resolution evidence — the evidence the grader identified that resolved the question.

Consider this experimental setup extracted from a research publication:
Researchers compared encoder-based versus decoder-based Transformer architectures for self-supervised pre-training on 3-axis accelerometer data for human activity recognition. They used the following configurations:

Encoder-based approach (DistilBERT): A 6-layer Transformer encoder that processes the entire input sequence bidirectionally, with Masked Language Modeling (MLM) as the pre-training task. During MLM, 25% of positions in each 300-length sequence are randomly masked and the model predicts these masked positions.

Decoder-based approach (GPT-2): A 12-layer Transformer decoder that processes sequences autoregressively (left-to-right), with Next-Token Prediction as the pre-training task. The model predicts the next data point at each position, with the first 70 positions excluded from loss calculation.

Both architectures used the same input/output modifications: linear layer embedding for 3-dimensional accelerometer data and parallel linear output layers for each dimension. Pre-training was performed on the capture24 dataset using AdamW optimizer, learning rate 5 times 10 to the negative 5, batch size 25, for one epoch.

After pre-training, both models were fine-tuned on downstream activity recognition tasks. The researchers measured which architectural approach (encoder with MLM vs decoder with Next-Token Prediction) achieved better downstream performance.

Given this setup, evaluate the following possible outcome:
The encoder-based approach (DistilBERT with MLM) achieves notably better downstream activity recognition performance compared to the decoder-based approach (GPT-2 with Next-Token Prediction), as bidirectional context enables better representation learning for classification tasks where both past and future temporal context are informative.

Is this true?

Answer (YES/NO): YES